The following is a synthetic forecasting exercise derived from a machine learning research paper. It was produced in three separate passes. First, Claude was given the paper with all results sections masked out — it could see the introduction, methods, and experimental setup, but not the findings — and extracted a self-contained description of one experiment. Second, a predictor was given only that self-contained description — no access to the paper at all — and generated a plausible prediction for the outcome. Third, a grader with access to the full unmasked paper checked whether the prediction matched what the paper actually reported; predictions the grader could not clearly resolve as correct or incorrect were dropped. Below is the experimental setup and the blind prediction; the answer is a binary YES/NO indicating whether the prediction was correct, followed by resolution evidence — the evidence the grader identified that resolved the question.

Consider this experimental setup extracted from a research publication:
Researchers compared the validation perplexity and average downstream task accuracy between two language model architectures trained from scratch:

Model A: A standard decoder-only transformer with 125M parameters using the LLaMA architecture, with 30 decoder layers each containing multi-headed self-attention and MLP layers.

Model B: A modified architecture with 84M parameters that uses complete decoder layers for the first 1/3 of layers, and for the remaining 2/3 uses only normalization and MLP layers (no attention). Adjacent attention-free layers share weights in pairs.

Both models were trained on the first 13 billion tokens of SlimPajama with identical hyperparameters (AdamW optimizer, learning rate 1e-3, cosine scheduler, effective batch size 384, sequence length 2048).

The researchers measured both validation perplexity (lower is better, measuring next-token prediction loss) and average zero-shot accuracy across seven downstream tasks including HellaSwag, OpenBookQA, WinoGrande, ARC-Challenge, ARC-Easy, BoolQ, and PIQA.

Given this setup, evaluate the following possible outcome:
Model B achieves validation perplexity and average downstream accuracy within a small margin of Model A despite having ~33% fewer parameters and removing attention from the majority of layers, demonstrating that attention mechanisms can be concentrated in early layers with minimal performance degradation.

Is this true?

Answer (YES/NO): YES